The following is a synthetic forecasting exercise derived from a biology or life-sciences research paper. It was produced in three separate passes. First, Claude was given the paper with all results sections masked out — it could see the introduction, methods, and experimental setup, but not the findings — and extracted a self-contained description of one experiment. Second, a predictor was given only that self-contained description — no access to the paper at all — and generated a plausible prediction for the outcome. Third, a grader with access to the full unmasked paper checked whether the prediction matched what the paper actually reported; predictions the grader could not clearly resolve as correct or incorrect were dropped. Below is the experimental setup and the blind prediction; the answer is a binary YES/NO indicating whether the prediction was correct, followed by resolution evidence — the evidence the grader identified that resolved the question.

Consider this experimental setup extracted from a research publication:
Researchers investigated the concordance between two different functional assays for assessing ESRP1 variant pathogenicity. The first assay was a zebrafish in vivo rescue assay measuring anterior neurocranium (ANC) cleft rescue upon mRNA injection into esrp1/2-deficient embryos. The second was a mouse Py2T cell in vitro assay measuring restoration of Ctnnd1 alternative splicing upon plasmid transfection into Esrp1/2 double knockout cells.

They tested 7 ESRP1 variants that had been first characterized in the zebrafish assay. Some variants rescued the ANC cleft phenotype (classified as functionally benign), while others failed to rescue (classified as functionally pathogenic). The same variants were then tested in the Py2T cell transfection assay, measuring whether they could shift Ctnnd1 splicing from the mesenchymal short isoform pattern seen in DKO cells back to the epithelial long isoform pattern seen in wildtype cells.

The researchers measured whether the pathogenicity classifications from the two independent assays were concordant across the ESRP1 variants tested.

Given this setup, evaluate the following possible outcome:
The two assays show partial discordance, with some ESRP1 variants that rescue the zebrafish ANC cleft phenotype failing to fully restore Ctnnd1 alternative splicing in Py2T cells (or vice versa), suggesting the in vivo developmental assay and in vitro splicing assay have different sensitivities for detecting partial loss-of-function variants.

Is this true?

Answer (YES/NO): YES